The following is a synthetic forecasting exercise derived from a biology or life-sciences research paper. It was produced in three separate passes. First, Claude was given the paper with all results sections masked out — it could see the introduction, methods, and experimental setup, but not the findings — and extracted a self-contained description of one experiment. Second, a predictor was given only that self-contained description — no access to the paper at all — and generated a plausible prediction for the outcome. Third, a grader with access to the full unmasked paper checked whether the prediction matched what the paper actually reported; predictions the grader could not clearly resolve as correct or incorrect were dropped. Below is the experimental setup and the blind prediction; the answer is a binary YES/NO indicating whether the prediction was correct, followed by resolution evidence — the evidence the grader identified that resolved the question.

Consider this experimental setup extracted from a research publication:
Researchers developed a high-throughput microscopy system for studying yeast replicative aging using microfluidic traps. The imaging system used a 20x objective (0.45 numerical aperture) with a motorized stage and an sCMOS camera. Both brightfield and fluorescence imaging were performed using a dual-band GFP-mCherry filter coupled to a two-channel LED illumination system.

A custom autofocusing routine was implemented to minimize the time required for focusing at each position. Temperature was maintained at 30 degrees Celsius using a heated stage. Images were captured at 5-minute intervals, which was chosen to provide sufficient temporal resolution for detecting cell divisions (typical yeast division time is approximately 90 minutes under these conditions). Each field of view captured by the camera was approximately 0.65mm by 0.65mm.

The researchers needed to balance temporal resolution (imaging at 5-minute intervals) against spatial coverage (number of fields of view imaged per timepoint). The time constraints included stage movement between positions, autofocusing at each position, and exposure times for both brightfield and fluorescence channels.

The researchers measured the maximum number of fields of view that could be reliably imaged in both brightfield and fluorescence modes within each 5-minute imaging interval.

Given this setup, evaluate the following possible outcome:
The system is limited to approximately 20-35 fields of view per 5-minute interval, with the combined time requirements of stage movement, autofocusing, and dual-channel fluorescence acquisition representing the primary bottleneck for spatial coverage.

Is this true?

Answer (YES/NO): NO